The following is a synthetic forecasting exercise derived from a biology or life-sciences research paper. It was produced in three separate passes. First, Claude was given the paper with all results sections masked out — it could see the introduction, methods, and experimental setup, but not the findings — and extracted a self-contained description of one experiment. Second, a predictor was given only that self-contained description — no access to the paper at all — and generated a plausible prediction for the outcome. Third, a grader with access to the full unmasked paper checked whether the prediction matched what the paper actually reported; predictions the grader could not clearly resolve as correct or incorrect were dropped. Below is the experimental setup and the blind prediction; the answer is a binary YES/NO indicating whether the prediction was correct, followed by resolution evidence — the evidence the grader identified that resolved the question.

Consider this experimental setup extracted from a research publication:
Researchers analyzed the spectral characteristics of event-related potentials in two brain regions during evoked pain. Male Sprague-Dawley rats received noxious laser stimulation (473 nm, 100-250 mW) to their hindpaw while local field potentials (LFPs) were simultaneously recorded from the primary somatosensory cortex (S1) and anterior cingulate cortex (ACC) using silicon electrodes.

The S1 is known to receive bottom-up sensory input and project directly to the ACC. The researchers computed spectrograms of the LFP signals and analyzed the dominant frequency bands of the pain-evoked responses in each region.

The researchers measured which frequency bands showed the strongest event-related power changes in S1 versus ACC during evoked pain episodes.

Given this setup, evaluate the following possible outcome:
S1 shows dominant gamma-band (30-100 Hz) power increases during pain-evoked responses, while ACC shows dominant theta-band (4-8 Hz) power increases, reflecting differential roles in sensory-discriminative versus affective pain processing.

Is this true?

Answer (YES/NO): NO